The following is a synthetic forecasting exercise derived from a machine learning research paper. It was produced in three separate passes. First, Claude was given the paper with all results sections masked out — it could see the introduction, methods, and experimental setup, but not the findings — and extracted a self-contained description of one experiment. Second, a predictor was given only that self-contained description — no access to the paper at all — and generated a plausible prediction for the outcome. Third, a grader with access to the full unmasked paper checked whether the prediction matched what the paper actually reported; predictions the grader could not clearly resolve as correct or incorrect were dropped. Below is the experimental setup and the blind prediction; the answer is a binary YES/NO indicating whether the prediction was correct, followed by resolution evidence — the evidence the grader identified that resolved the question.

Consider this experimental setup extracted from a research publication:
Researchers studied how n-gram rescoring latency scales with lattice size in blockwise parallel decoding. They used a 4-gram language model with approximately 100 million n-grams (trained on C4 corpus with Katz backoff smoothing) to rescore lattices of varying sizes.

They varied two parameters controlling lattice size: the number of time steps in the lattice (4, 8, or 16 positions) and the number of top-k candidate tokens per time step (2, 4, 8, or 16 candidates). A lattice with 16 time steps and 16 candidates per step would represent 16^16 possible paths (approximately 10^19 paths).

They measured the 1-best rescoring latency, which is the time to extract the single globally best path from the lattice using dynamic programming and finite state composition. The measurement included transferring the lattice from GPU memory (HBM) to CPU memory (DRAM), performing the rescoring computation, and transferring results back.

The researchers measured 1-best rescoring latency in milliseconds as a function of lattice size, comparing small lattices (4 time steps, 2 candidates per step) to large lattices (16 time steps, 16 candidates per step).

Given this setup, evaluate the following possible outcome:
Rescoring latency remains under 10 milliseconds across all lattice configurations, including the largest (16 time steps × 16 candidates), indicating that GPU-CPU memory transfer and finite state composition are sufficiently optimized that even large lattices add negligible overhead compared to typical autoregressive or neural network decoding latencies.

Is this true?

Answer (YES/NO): YES